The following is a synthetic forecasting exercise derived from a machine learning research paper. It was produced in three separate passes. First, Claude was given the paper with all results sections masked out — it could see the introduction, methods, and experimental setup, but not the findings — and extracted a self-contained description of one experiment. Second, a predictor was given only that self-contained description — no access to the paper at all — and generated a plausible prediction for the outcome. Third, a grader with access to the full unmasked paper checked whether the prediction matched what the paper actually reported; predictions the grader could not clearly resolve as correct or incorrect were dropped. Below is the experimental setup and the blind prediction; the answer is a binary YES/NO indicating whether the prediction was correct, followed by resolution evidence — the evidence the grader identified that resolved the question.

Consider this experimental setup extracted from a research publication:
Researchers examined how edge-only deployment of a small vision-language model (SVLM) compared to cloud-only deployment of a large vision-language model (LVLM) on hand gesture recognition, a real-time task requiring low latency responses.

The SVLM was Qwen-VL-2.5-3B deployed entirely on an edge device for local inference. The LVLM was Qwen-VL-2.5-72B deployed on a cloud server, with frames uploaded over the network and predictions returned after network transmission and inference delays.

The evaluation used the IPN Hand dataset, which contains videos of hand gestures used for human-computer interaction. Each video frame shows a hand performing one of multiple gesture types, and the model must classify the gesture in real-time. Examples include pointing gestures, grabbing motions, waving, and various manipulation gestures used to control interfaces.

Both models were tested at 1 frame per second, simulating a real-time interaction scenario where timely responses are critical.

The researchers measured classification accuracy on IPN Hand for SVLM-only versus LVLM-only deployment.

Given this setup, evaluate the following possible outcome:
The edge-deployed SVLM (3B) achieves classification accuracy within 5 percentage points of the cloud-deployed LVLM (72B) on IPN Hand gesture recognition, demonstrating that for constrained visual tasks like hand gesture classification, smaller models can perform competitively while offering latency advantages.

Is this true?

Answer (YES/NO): NO